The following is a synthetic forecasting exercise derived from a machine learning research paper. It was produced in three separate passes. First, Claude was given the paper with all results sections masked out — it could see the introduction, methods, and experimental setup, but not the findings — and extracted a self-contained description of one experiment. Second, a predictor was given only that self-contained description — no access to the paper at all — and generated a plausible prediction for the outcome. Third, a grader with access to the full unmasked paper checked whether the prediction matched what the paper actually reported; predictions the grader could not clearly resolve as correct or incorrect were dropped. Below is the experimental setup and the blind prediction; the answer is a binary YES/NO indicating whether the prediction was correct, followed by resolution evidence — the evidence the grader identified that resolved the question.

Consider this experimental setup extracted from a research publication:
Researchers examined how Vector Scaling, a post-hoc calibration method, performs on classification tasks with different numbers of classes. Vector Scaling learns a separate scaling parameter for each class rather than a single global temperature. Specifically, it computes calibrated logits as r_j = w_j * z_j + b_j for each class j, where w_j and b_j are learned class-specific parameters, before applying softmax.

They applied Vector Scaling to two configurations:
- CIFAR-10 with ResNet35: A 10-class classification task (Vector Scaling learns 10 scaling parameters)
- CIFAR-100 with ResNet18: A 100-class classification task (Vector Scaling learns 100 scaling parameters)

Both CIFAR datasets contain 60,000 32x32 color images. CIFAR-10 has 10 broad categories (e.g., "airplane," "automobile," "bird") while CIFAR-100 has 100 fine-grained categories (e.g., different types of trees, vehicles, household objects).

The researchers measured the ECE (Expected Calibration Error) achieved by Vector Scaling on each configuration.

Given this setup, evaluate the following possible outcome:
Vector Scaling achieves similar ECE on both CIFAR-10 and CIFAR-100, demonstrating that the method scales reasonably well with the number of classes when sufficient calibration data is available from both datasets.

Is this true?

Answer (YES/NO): NO